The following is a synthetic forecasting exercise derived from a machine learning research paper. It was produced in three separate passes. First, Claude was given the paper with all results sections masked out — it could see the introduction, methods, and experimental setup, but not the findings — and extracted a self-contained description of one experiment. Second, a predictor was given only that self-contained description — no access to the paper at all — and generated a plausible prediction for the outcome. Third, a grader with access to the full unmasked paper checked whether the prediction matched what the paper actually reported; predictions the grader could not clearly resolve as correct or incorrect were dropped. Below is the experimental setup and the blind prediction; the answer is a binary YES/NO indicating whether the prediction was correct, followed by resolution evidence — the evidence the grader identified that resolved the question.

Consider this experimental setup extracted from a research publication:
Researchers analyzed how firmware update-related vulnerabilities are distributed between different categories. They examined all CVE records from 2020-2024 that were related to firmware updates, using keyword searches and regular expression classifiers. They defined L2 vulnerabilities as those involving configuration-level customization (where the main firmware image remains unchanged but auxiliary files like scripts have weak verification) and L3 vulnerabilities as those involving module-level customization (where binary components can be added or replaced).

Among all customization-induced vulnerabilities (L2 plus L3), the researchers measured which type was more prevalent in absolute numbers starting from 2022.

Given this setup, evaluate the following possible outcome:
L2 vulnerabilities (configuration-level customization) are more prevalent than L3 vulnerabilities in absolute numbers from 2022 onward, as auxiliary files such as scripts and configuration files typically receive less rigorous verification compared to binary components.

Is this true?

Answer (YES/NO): YES